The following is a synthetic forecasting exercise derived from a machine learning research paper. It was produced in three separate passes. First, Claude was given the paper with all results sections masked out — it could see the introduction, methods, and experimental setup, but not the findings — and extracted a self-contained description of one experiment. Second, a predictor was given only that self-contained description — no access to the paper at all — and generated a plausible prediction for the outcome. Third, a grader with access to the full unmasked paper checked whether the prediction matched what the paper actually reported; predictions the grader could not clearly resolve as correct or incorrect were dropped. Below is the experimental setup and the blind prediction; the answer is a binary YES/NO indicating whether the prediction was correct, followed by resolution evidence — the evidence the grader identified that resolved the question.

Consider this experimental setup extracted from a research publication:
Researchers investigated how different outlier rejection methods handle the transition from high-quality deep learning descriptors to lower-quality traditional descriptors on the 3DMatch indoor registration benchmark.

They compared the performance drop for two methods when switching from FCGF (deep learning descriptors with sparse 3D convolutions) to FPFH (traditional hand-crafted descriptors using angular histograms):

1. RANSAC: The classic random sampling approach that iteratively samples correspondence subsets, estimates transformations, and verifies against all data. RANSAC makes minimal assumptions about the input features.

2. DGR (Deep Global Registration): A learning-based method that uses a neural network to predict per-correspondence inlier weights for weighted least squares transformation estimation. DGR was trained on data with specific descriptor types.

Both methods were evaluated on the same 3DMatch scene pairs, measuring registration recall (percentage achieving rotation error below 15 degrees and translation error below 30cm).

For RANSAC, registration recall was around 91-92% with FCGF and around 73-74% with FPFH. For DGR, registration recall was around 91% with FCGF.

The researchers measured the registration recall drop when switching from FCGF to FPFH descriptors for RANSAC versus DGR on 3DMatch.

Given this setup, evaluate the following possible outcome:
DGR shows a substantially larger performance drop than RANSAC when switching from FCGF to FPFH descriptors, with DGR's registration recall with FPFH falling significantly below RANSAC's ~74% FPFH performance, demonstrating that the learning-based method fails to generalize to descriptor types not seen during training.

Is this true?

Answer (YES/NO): YES